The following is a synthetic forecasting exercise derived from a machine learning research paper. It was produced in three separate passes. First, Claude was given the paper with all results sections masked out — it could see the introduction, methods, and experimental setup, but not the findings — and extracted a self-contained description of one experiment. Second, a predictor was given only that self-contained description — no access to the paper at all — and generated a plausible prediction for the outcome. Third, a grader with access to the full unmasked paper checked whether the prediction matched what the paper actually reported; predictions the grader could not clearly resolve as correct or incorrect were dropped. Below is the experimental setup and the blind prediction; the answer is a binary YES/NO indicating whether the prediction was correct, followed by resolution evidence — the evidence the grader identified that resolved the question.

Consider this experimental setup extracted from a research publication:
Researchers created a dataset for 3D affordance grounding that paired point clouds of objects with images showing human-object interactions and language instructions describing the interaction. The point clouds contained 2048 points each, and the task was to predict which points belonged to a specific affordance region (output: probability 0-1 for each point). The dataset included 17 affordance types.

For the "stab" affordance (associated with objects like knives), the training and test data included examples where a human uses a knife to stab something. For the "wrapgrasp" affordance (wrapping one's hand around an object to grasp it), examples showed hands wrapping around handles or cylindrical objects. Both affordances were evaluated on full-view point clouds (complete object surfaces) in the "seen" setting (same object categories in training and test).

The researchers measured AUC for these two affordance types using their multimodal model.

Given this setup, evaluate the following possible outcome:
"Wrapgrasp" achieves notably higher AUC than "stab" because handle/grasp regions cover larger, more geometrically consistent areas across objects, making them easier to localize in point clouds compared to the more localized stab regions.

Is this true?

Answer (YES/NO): NO